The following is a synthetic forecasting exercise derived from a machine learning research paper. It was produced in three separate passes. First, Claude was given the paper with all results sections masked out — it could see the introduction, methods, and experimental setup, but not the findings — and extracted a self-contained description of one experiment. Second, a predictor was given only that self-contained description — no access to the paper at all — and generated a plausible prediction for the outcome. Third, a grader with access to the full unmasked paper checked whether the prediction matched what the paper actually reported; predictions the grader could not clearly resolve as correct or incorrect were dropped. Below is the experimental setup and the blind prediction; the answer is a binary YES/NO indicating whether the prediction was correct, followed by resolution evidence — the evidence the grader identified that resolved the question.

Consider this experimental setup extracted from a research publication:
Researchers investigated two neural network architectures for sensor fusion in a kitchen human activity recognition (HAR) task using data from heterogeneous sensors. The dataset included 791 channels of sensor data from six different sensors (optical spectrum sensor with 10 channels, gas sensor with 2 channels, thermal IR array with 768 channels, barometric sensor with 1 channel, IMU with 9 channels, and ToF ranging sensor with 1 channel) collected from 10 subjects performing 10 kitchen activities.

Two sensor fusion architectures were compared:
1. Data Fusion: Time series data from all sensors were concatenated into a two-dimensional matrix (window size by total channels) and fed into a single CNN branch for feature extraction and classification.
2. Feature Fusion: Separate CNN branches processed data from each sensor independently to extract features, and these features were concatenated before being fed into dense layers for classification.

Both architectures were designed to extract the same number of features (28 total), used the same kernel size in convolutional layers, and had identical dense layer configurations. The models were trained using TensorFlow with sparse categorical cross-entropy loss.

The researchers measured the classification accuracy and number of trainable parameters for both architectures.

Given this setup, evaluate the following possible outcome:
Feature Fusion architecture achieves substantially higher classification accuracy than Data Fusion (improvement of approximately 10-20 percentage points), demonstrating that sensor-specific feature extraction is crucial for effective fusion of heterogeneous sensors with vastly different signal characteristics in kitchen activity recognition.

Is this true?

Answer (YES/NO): NO